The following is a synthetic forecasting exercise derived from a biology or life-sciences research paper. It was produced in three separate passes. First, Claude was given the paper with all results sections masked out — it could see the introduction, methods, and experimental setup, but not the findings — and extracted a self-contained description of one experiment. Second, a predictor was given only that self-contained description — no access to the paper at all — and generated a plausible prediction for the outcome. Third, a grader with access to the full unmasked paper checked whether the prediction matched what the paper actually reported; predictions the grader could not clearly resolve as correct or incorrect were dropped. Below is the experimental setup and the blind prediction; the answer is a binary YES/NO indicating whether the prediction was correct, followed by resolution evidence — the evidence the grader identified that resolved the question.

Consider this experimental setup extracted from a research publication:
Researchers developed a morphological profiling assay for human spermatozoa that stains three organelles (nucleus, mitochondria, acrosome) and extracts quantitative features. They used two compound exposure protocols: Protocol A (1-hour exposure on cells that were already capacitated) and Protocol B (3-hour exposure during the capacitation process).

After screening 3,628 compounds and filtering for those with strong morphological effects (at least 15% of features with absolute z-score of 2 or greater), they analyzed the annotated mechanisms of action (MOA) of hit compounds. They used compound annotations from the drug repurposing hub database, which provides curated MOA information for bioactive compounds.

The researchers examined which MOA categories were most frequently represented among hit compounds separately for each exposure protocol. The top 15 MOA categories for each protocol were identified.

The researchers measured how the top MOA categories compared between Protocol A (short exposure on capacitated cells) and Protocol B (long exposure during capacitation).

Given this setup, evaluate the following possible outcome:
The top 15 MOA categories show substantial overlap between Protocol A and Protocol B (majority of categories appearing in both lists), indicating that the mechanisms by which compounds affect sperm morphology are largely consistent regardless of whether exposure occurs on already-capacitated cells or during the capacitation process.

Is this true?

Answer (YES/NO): YES